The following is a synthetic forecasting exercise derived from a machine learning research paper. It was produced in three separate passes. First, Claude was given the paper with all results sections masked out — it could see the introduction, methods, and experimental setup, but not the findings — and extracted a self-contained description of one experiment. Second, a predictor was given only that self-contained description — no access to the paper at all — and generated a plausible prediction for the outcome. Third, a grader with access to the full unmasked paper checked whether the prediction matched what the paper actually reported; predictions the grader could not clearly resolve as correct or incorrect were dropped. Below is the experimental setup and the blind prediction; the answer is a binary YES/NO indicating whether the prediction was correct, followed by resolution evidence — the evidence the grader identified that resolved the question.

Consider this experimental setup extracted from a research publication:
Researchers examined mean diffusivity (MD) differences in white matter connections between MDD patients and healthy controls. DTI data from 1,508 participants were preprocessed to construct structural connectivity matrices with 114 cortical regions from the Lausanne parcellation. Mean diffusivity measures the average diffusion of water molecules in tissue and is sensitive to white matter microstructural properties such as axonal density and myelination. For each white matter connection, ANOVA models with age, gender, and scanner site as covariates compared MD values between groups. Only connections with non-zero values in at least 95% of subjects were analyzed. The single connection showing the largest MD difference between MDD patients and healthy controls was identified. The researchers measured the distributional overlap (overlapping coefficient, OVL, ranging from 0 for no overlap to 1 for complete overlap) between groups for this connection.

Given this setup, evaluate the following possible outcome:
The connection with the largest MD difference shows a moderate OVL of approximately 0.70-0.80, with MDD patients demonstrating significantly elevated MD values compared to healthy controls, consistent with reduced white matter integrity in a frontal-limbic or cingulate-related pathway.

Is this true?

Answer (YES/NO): NO